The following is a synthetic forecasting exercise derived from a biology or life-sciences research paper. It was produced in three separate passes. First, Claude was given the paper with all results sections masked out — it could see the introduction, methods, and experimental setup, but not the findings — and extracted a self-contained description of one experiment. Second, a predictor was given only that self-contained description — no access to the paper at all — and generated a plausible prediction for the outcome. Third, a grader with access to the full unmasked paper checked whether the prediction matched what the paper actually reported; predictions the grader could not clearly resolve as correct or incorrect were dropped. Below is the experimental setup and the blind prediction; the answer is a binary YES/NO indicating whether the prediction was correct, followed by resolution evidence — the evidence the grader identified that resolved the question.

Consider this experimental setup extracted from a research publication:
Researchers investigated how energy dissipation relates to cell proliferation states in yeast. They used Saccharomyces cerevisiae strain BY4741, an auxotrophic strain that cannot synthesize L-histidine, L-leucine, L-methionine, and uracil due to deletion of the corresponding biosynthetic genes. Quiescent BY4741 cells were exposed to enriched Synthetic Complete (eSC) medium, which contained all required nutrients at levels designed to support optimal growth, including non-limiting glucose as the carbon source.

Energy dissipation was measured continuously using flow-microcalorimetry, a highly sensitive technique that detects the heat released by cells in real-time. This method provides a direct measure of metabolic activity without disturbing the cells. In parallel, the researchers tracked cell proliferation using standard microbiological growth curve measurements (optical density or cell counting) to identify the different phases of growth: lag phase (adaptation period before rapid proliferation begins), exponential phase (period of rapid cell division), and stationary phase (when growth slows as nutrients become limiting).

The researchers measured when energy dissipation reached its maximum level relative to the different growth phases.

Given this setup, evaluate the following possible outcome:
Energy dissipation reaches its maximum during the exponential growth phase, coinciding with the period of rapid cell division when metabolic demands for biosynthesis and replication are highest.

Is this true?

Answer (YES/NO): NO